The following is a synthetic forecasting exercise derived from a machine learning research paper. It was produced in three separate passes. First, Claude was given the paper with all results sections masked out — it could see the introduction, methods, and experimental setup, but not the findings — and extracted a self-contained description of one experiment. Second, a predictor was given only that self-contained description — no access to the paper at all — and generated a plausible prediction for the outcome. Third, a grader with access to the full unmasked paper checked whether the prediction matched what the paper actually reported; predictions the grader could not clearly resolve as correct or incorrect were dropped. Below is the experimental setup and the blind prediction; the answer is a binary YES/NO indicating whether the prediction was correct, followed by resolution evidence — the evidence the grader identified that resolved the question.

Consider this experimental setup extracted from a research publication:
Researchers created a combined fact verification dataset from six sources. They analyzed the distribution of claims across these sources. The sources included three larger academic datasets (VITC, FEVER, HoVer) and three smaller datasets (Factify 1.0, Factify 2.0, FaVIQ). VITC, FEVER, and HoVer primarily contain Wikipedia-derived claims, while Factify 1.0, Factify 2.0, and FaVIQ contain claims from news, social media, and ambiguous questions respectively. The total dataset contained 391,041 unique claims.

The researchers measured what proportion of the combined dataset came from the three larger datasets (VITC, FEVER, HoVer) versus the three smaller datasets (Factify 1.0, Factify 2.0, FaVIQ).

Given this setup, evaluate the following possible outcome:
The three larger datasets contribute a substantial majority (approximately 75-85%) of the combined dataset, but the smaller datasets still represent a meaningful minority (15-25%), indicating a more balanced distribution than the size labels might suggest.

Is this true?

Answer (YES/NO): YES